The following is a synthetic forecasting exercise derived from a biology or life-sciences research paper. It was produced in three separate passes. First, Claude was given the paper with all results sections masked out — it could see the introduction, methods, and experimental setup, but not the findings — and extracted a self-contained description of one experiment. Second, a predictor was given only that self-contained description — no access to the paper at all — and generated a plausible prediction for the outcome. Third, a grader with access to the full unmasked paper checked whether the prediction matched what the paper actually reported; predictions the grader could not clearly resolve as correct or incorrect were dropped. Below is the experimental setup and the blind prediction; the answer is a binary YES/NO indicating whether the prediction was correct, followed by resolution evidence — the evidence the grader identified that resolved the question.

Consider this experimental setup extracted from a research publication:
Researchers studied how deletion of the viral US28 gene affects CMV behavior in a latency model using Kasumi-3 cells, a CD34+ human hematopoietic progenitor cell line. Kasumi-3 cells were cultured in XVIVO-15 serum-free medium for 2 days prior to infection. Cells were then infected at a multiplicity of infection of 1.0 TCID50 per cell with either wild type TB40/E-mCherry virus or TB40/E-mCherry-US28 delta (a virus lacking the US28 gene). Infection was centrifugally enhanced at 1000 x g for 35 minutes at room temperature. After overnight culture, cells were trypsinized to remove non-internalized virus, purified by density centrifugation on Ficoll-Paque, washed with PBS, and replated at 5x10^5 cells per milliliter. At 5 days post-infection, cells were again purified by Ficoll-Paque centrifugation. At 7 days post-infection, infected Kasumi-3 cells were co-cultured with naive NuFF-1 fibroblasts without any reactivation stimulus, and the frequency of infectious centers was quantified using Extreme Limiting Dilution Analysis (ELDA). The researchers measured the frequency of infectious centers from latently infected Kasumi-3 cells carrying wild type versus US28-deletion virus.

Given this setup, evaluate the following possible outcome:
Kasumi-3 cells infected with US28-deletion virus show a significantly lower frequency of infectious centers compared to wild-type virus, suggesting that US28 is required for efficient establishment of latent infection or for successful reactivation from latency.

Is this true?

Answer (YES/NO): NO